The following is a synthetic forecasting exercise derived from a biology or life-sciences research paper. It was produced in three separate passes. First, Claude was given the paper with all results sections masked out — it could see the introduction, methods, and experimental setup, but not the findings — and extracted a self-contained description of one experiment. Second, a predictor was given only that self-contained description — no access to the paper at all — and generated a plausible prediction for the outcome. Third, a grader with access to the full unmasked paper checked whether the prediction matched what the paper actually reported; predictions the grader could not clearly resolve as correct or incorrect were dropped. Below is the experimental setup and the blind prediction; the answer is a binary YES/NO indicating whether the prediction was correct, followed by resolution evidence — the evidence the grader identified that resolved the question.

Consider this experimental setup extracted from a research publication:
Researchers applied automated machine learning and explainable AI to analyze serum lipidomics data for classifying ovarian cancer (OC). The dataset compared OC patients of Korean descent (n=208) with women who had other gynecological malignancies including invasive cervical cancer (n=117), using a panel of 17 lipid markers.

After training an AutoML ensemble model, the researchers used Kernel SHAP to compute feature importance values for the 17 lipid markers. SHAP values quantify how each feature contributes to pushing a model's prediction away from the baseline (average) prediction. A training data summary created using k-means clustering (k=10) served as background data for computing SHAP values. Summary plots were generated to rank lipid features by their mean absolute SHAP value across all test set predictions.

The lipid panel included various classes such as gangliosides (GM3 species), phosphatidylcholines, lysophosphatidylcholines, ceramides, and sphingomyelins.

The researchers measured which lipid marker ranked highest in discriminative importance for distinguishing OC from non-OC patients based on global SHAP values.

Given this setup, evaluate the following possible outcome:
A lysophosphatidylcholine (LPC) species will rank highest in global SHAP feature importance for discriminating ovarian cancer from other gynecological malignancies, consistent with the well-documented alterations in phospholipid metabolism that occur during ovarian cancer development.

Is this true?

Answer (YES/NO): NO